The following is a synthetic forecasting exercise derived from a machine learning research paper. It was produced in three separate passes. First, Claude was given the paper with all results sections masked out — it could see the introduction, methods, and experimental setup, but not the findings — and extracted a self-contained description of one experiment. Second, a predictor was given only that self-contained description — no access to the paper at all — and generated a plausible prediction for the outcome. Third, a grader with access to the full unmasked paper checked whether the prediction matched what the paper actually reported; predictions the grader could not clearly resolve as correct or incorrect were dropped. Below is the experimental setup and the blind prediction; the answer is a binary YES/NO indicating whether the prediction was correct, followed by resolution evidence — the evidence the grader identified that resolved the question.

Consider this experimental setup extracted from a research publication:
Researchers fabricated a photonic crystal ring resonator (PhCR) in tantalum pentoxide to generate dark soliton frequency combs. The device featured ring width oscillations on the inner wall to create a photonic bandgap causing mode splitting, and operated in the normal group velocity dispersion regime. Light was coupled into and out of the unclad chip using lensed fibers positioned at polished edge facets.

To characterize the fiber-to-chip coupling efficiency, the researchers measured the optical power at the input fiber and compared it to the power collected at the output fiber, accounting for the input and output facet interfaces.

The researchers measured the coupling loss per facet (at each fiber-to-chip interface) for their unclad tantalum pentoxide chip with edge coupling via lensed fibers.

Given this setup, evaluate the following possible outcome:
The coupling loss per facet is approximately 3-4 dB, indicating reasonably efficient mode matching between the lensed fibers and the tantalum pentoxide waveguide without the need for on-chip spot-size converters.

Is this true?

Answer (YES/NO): NO